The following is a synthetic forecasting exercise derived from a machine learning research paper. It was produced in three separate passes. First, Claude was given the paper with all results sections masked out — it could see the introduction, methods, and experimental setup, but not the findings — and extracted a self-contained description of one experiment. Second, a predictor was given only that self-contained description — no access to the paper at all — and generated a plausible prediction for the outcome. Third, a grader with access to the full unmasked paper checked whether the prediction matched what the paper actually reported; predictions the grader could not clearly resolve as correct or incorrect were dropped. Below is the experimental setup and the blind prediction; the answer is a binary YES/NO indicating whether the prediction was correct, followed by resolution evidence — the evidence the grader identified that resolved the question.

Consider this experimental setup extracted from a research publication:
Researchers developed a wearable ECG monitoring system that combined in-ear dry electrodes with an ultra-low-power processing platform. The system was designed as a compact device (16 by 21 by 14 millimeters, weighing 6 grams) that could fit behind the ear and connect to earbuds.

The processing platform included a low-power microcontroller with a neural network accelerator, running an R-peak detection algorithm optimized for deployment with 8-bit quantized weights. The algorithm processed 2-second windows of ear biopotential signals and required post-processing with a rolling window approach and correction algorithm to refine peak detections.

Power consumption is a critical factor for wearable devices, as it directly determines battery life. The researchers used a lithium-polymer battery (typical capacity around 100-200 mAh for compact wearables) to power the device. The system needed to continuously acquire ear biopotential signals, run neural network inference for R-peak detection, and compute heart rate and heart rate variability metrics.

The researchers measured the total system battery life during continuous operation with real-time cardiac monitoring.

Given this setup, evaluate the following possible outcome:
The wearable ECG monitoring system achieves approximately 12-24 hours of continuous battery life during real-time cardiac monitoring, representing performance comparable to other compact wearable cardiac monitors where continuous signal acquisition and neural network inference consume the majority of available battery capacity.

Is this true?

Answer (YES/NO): NO